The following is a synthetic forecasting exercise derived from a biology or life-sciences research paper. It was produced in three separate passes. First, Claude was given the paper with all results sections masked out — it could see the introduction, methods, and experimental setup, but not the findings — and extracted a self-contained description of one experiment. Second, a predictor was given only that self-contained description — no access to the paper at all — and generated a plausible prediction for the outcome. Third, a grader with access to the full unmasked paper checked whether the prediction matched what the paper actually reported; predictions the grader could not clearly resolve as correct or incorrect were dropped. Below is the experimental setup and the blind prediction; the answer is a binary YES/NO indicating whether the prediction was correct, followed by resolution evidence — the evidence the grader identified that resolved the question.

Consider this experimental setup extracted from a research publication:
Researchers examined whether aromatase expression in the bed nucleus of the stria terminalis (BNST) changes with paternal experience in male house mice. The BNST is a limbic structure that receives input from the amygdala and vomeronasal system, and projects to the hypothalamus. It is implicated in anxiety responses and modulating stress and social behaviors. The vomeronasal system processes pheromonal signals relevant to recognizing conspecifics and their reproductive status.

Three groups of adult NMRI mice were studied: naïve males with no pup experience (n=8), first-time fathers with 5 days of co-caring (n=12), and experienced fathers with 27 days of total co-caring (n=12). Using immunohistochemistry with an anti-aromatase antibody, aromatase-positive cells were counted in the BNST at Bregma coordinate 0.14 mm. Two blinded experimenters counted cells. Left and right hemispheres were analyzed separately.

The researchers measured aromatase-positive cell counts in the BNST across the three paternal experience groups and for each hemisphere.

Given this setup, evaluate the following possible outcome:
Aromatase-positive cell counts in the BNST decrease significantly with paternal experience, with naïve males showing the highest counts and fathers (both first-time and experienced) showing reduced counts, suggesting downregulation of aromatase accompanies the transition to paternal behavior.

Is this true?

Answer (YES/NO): NO